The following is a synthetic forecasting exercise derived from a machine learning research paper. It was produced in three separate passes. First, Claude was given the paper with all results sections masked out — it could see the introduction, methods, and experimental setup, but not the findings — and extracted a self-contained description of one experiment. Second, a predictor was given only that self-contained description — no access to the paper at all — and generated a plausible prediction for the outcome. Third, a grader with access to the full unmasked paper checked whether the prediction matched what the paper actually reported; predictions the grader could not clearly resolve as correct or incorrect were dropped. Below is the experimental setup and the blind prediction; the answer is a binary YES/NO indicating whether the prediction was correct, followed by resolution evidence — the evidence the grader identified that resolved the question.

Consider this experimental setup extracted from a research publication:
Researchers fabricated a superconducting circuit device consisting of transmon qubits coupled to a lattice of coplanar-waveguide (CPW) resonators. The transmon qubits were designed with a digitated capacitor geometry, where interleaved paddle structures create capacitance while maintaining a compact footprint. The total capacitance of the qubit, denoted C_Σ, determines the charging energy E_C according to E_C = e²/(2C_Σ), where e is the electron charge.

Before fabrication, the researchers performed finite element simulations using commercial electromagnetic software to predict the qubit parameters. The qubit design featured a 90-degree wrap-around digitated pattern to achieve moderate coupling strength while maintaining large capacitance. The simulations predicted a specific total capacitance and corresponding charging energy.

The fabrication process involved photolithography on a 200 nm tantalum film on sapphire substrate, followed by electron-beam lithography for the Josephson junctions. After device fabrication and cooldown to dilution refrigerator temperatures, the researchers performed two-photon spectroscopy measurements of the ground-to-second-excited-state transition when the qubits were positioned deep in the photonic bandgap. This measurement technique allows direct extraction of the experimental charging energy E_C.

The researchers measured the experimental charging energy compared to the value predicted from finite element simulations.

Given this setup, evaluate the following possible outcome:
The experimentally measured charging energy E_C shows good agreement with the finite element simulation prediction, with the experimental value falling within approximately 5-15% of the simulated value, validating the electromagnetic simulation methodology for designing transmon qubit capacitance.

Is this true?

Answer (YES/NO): NO